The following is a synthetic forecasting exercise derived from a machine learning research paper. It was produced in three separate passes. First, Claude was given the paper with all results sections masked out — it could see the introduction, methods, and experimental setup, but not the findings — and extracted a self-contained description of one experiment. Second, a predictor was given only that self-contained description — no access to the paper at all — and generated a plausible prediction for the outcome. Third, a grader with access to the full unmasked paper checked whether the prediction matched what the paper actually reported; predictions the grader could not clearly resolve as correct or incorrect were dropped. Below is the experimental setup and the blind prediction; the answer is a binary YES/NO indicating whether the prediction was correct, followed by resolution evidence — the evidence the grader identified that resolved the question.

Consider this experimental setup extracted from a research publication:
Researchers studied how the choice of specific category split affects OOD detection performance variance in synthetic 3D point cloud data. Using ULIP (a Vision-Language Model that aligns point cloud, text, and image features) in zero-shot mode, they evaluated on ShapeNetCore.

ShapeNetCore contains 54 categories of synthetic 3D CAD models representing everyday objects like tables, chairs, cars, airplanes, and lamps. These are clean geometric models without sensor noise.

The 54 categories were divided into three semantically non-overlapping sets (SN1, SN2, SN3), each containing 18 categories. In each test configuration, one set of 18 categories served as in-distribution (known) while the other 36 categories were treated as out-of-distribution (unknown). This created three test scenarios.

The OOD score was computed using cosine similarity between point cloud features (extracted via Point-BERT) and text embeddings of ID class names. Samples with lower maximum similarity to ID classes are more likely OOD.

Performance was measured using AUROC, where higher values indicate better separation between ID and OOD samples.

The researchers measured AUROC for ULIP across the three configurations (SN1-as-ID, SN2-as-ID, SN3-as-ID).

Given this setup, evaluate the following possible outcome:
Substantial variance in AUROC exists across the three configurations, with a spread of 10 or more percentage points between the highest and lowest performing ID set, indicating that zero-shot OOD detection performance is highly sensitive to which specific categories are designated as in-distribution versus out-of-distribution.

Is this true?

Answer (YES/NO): YES